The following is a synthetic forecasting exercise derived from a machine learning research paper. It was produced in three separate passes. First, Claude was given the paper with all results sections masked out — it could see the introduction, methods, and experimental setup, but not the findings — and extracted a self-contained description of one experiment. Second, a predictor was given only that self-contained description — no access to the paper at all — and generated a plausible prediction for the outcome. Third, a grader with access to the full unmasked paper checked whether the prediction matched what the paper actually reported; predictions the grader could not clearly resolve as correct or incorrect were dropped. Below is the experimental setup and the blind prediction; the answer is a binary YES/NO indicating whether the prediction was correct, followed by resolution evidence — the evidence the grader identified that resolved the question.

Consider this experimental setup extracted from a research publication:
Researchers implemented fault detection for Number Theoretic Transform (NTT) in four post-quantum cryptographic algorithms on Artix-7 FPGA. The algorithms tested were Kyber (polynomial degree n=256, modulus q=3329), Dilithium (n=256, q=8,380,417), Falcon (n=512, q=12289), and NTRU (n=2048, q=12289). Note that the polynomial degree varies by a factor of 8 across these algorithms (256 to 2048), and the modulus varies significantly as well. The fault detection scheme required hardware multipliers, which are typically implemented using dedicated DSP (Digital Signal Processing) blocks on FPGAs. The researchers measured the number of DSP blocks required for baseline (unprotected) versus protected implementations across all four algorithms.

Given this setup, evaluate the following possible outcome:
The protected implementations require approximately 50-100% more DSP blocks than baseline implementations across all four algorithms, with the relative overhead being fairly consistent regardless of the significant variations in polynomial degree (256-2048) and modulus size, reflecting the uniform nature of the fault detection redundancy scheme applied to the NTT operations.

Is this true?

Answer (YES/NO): YES